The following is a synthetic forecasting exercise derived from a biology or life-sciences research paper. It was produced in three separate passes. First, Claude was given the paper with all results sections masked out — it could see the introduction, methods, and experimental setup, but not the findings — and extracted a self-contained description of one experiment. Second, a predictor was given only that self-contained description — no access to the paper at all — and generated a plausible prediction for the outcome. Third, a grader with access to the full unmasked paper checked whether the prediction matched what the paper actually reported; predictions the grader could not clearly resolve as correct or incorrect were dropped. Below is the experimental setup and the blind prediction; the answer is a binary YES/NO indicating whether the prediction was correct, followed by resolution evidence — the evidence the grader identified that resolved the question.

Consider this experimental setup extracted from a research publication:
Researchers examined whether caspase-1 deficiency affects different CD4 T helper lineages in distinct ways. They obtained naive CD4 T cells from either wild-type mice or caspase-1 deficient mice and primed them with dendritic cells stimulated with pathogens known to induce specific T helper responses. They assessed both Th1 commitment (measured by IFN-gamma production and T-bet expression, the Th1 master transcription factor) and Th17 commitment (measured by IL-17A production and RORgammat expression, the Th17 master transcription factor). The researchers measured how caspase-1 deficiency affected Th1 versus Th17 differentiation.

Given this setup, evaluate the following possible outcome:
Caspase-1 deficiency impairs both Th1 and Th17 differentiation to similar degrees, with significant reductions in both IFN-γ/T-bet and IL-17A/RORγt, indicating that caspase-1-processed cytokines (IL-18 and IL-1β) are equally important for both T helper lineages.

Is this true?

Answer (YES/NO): NO